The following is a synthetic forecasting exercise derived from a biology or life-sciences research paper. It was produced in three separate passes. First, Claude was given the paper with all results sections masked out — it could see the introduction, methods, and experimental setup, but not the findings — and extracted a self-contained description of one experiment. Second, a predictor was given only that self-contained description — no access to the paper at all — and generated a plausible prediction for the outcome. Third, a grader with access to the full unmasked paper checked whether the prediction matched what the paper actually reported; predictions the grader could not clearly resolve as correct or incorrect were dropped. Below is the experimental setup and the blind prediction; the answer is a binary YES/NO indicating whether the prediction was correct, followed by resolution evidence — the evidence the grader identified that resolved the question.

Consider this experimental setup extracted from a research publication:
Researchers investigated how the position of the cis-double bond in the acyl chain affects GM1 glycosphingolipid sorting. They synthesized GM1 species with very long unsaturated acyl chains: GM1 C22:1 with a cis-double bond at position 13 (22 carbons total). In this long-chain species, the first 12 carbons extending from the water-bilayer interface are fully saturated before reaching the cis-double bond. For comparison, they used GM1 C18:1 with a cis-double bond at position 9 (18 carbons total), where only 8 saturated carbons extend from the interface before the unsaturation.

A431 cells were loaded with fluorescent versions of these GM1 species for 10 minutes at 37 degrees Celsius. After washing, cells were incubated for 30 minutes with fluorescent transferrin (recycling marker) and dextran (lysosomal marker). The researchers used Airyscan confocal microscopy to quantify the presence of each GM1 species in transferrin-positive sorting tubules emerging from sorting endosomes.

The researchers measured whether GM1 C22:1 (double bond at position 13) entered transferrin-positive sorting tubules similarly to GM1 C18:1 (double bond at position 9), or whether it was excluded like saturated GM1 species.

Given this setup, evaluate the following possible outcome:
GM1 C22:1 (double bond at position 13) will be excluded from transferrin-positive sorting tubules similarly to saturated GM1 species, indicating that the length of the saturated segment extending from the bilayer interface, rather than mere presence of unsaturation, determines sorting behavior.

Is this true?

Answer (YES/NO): NO